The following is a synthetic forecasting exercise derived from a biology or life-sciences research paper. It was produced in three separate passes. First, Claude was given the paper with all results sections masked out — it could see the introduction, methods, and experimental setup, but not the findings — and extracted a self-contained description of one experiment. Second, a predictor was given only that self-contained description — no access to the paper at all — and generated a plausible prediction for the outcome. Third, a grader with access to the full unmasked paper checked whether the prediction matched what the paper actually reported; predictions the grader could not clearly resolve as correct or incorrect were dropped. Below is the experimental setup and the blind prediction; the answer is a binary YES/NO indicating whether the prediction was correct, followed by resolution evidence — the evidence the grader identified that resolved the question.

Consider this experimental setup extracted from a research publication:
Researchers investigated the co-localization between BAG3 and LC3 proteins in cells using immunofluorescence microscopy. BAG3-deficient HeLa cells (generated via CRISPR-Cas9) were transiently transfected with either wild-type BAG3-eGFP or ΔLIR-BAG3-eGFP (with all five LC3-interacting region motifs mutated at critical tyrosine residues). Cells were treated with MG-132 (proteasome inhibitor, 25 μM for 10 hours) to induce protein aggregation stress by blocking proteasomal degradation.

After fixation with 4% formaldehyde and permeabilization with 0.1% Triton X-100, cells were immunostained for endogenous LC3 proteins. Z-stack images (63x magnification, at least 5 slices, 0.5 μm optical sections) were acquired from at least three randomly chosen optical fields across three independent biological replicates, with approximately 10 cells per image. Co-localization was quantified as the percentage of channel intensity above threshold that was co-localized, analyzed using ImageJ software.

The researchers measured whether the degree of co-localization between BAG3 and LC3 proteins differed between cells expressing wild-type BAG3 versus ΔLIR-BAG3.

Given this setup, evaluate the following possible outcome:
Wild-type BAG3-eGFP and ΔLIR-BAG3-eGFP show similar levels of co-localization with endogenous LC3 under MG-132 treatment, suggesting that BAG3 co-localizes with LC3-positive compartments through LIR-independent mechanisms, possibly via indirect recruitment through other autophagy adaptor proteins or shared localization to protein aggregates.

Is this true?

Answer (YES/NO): NO